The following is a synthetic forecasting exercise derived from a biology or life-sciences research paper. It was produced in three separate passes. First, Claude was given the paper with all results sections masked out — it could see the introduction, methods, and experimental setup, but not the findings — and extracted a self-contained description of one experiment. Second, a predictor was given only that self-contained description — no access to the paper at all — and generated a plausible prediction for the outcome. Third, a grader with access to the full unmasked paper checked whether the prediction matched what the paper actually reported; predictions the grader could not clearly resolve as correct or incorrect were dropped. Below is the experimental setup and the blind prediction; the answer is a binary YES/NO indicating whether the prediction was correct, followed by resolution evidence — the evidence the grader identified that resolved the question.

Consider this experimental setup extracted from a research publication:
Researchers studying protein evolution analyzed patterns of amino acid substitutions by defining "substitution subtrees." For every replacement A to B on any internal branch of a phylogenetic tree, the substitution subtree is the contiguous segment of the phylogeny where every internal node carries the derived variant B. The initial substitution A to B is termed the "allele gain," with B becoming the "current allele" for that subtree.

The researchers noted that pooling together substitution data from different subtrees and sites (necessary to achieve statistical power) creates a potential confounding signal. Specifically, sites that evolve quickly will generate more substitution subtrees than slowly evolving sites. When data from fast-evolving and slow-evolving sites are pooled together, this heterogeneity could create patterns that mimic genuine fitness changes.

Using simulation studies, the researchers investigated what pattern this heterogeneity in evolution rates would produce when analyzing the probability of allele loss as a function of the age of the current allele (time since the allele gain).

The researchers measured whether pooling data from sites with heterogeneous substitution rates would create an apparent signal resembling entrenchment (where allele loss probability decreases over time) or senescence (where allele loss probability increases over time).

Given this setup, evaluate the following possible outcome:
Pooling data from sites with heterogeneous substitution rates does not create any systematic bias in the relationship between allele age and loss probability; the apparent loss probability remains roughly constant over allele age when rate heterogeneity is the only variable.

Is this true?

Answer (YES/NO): NO